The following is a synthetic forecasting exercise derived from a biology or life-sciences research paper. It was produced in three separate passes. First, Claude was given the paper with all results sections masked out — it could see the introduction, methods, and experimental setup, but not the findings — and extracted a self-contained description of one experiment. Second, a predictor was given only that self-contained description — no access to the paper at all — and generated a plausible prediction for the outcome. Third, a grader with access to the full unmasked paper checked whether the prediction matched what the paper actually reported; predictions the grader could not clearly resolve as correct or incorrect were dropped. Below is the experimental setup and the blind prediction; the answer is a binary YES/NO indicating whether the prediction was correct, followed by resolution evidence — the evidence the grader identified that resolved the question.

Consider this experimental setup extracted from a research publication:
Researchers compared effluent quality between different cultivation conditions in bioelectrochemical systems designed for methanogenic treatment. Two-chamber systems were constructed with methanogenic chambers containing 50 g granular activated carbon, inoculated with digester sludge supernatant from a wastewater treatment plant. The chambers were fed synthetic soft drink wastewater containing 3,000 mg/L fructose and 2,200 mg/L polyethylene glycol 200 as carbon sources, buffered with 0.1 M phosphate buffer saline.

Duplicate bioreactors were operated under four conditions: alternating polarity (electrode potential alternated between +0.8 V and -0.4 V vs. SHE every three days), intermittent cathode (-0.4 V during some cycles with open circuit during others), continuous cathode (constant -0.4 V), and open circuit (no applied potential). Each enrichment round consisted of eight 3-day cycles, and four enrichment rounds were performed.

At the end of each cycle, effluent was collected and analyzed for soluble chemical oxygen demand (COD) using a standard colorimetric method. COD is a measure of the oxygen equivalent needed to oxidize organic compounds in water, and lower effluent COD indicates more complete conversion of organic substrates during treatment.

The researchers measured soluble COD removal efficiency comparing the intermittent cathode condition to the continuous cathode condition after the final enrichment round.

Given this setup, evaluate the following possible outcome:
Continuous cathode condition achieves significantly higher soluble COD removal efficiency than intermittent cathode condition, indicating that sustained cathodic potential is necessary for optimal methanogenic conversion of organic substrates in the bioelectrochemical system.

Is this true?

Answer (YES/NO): NO